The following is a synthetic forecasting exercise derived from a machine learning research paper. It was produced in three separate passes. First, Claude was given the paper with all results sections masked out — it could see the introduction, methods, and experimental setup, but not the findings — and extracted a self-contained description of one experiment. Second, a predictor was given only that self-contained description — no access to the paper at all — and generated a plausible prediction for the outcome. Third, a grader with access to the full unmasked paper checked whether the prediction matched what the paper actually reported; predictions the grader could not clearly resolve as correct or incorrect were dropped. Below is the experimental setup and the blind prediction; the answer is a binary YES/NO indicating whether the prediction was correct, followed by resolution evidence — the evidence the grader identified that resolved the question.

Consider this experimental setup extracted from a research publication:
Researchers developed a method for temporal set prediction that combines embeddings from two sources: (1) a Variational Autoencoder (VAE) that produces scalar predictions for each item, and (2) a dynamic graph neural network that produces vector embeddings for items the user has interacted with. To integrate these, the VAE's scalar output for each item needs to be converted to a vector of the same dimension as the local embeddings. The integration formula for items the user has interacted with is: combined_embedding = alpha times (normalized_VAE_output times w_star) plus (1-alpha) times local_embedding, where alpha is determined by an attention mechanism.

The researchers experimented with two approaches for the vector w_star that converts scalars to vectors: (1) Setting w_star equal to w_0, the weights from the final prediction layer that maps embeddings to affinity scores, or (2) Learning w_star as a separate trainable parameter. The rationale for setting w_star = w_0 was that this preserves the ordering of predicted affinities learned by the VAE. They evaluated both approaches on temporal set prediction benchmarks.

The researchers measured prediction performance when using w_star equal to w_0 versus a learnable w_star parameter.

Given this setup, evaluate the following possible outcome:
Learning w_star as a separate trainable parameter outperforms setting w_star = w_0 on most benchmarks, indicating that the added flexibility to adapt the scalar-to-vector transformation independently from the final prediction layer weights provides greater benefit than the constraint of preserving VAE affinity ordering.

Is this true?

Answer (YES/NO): NO